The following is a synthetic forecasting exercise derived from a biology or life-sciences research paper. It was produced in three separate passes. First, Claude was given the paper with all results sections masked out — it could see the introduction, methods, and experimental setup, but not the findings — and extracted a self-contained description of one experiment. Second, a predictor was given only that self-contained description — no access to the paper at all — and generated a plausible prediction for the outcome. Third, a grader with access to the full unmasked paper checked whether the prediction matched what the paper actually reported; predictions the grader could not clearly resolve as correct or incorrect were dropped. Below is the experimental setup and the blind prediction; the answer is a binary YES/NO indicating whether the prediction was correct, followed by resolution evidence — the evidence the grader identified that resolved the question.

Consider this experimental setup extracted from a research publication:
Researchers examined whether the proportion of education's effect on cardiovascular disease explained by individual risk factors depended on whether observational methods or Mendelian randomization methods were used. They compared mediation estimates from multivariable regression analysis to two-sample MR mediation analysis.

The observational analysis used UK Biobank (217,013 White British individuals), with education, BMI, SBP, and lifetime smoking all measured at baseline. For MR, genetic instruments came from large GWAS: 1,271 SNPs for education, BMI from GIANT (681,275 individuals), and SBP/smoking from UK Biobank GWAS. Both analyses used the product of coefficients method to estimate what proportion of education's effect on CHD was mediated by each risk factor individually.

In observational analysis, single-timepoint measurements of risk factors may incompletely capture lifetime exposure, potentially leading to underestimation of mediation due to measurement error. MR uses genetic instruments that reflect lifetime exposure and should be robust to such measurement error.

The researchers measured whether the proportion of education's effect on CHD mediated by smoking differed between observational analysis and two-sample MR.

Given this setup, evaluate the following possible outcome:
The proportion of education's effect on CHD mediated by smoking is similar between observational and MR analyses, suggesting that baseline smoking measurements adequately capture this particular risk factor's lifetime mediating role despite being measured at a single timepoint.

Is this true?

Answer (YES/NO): NO